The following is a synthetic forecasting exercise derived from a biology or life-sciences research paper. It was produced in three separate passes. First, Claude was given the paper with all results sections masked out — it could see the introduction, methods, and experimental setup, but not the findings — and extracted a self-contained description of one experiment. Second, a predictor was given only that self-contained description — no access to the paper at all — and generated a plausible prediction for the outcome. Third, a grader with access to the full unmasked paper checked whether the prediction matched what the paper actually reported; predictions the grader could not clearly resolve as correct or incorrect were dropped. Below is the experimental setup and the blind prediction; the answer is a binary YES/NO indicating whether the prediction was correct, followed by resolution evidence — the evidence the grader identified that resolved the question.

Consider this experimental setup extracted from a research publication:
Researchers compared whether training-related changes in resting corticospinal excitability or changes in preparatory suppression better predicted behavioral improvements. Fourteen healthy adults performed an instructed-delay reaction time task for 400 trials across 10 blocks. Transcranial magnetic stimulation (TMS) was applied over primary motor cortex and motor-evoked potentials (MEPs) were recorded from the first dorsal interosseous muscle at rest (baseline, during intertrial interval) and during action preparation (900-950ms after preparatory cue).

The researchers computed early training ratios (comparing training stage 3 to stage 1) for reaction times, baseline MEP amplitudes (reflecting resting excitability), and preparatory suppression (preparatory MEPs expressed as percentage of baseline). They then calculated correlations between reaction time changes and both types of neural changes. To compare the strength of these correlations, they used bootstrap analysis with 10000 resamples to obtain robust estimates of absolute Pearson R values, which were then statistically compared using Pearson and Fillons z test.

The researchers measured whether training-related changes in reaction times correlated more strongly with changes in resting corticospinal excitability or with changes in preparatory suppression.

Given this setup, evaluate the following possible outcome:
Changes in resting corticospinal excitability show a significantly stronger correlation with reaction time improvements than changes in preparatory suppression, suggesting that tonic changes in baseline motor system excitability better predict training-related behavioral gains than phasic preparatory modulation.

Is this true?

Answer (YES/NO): NO